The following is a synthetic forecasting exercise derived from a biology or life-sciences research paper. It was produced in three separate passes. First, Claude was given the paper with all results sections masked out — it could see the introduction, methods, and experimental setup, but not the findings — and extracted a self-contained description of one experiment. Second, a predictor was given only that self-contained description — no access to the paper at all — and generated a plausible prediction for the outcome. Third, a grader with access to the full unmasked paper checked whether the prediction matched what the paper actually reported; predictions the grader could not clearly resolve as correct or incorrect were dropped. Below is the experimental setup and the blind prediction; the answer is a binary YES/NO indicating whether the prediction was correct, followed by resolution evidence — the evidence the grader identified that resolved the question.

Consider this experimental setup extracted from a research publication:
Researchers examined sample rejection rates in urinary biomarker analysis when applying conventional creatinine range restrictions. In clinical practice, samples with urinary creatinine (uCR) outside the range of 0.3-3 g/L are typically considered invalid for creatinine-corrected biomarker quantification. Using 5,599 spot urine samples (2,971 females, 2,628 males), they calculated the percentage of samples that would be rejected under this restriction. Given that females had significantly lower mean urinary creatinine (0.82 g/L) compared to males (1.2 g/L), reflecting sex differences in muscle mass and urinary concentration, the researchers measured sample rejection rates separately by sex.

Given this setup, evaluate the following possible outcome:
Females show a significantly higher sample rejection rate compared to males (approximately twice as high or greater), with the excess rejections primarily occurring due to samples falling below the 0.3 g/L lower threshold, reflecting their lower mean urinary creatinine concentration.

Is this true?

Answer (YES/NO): YES